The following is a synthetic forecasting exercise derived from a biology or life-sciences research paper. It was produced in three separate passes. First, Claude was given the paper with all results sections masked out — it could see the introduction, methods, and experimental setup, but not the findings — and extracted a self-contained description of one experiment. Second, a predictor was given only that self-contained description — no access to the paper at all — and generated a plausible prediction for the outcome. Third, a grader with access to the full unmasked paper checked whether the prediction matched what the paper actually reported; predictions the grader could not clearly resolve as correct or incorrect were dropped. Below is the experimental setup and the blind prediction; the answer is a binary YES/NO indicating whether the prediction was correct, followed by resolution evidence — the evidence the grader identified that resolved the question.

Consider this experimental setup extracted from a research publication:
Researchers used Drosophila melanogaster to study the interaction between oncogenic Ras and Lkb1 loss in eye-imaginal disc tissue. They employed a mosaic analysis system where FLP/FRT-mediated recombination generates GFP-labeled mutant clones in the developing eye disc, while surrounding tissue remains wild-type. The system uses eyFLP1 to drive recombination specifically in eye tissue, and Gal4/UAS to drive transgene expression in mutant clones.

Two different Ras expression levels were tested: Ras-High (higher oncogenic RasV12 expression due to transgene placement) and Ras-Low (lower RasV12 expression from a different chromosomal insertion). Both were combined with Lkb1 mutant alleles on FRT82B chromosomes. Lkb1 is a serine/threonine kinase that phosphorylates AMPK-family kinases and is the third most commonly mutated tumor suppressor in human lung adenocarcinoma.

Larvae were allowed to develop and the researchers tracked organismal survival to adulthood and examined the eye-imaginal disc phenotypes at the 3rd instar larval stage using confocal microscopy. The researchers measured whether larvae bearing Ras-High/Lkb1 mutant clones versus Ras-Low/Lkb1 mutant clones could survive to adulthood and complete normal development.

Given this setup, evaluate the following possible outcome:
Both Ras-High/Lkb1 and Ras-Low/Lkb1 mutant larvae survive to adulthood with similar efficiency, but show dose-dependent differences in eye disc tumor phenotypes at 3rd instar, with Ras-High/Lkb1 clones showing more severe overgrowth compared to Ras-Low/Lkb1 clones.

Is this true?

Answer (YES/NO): NO